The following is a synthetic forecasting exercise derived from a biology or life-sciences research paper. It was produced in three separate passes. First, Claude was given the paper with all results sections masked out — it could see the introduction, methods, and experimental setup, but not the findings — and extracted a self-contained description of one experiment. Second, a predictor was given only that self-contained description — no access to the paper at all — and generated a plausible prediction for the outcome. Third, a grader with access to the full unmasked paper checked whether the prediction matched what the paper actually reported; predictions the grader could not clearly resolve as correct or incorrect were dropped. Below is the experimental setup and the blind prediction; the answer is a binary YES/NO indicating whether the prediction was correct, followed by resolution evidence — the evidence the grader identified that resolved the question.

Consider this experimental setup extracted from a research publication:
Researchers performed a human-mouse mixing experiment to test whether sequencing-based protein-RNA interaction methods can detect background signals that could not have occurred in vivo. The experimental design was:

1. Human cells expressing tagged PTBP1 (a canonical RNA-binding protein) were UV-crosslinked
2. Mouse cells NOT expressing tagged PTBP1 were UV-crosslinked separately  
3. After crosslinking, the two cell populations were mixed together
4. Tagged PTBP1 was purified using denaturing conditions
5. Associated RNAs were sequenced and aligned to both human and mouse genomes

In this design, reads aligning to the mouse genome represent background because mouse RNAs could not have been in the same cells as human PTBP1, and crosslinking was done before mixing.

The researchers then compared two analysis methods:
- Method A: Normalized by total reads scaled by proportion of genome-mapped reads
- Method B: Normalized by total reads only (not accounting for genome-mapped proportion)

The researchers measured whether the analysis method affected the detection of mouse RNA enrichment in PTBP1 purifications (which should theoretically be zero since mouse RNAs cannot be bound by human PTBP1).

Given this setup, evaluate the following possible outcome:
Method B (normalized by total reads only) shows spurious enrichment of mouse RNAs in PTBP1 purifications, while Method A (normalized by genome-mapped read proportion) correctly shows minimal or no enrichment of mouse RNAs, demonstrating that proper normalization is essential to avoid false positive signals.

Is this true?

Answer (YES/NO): YES